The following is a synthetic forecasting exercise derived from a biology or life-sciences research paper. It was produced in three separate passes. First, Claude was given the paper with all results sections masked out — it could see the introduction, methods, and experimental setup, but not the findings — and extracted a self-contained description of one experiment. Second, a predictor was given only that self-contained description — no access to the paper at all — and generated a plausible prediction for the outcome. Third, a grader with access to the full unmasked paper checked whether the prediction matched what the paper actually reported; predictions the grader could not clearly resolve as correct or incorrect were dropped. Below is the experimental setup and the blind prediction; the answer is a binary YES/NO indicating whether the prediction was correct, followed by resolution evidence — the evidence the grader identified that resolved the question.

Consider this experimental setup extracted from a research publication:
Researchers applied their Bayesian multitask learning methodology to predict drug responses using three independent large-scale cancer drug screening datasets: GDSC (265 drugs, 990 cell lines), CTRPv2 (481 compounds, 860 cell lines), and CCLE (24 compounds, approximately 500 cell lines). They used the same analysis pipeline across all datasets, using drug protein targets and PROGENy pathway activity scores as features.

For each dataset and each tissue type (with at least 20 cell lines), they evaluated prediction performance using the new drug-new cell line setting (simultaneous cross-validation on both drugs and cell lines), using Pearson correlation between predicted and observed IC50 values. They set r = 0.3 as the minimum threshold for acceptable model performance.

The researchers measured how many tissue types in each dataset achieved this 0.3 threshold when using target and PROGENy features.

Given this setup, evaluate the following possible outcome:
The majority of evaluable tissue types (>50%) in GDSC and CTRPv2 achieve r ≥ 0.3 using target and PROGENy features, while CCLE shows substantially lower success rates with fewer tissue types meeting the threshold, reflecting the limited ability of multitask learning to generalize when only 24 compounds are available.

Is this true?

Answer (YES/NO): NO